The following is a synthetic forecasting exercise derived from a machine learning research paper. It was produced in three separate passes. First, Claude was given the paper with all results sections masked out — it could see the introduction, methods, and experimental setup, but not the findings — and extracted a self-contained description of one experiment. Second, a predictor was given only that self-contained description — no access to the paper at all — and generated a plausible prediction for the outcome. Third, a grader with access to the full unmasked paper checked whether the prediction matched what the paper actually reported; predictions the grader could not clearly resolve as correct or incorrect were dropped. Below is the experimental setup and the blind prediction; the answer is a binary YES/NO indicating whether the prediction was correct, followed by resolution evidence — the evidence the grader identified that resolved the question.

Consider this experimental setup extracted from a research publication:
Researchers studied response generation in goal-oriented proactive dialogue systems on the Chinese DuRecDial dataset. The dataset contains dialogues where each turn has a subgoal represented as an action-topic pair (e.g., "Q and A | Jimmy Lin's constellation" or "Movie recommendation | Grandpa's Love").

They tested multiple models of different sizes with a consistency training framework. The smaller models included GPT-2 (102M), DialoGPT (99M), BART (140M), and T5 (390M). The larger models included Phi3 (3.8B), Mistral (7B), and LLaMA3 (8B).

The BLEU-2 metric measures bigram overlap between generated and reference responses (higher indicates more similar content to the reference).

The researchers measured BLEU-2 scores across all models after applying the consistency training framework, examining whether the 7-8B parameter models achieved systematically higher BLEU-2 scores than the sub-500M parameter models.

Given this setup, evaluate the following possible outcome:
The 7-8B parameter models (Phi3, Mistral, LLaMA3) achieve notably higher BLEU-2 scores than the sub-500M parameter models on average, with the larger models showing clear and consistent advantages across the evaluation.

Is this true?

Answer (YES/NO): NO